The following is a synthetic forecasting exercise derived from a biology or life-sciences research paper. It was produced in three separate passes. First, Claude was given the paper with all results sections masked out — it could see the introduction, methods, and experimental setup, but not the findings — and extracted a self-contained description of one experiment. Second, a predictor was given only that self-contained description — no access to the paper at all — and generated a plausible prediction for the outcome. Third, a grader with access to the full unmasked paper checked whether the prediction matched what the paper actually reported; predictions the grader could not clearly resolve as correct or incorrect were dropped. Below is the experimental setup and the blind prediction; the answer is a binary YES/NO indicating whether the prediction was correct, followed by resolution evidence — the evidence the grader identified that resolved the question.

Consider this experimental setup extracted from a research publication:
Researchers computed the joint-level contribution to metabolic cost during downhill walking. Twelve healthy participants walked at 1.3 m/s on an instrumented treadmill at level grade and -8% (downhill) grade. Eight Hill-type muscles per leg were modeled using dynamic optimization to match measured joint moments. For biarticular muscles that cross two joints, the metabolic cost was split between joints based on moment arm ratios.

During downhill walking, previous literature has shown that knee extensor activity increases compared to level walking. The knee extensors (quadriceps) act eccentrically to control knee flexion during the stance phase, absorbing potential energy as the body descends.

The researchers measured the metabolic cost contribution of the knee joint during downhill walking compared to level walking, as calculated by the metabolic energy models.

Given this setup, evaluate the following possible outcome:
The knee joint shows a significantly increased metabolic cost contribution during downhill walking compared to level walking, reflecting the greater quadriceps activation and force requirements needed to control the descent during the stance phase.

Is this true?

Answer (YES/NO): NO